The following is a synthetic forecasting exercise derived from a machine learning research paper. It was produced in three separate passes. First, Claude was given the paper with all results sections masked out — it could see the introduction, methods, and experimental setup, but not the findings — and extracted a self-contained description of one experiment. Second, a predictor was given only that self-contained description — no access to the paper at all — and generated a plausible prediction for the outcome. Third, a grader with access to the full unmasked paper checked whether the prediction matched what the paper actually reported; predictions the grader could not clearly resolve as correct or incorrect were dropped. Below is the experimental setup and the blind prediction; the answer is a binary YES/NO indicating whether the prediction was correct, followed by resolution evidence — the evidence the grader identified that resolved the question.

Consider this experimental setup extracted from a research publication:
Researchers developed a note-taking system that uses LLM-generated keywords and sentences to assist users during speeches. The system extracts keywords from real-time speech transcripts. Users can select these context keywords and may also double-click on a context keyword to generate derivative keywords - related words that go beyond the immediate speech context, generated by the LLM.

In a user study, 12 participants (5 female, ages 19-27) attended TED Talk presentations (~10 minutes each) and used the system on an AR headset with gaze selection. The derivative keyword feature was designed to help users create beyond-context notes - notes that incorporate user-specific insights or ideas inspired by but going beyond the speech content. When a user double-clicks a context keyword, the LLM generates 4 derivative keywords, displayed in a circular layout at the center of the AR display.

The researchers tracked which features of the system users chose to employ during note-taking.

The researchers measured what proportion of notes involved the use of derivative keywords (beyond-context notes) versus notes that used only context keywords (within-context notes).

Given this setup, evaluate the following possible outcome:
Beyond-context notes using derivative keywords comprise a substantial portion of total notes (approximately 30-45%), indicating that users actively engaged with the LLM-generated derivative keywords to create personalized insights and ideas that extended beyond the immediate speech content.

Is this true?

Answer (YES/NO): NO